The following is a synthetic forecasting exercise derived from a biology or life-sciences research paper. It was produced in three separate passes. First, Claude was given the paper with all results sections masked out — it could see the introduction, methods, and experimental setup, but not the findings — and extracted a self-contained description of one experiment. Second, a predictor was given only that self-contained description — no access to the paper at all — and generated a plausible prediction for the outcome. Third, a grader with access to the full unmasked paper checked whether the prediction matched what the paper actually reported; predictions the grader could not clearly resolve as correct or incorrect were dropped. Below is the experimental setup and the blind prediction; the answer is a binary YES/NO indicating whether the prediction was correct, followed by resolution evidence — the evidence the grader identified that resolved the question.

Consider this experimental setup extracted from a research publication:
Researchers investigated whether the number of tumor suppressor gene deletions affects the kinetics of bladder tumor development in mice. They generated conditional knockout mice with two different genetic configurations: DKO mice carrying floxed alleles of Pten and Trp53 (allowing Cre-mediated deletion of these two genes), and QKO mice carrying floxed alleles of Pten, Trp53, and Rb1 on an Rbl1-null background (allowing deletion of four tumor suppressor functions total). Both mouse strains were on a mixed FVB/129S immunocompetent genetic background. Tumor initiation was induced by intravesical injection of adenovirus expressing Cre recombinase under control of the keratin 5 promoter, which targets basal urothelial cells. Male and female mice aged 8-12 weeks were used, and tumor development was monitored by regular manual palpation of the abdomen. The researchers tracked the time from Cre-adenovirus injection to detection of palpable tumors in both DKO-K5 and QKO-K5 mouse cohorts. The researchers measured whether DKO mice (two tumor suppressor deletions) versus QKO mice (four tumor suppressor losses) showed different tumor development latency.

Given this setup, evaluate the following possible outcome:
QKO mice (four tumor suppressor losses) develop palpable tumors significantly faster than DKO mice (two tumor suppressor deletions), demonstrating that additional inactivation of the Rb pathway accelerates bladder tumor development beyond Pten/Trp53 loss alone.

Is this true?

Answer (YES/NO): YES